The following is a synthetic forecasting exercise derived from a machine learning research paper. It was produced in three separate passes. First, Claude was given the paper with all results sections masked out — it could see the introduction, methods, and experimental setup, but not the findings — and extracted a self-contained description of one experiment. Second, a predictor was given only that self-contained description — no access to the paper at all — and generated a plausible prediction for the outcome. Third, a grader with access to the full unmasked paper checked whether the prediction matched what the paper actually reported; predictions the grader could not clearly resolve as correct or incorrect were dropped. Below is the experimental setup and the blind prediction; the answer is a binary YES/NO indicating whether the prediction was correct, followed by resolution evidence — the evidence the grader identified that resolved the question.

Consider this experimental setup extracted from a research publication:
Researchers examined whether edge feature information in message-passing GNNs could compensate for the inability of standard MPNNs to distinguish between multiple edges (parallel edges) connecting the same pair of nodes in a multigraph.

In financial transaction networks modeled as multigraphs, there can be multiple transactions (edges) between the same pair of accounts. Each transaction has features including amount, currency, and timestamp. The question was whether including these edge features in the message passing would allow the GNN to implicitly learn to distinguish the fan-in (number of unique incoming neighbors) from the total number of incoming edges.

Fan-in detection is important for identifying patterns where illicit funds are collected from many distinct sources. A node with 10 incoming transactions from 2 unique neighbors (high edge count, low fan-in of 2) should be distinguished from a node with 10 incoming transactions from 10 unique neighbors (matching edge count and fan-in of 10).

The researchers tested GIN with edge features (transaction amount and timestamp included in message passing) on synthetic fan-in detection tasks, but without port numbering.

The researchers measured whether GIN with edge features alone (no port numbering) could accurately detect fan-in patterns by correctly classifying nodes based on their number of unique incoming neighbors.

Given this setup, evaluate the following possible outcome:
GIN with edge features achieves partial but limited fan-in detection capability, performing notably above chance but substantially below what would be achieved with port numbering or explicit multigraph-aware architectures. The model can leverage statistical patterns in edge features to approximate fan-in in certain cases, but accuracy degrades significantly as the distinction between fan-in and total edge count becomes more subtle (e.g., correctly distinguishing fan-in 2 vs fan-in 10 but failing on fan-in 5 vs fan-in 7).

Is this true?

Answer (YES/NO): NO